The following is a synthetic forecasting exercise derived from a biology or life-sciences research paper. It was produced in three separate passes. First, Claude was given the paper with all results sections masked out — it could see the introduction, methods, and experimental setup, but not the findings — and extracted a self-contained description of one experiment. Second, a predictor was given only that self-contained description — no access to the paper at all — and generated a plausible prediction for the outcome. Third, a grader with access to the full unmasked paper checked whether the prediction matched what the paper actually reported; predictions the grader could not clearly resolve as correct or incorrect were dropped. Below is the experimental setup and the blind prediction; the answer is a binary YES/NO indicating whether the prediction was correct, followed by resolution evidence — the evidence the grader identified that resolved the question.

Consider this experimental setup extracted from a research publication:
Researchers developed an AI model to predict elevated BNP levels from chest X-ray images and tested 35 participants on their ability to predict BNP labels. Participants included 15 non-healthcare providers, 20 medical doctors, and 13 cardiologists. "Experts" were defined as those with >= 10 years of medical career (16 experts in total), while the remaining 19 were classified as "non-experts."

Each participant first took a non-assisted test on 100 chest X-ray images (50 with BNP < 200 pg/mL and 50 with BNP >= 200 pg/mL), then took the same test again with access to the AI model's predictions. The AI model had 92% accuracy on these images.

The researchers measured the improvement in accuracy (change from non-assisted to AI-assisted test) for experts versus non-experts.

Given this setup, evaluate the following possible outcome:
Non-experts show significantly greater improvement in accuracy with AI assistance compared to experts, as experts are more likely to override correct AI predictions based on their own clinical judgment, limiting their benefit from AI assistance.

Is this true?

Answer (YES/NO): YES